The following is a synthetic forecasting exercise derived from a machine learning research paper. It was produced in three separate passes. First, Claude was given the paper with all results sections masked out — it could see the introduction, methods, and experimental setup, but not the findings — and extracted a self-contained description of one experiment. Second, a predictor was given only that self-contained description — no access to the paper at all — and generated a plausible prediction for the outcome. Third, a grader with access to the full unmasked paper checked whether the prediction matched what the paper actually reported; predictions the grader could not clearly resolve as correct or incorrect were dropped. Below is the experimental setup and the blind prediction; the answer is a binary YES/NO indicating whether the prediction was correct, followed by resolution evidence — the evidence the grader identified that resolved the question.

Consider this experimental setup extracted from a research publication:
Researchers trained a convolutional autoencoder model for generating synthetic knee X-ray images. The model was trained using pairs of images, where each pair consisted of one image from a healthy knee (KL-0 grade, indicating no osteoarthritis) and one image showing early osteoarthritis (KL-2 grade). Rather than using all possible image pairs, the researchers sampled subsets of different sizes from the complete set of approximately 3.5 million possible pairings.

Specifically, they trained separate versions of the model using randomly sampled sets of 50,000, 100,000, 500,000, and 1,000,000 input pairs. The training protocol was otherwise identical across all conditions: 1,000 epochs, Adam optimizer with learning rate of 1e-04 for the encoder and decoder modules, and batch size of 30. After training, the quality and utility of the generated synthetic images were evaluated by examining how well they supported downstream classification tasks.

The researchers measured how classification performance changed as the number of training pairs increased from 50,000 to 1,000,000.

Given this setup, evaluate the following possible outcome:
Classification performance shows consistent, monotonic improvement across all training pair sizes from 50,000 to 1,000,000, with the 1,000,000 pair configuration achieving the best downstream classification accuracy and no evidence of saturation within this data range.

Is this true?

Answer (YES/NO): NO